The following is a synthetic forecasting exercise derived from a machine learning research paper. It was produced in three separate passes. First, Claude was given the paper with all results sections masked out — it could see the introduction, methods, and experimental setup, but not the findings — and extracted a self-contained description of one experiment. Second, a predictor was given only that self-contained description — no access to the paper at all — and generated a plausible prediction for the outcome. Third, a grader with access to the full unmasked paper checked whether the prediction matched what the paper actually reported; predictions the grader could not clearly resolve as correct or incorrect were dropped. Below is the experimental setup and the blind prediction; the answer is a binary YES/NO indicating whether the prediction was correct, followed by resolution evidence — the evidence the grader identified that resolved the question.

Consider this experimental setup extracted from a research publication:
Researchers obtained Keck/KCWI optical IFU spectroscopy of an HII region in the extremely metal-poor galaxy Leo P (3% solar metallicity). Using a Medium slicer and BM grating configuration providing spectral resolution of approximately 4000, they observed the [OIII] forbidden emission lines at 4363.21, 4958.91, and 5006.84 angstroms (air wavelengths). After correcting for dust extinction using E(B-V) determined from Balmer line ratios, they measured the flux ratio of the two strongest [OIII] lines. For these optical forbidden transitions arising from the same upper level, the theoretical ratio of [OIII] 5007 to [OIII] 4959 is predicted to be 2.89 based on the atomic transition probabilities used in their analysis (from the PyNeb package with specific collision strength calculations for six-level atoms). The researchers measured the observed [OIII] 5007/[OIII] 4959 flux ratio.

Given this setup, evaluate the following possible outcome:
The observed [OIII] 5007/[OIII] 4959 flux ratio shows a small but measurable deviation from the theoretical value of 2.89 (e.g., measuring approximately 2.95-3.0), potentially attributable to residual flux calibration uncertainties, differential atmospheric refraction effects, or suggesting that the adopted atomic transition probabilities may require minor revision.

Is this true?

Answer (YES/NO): YES